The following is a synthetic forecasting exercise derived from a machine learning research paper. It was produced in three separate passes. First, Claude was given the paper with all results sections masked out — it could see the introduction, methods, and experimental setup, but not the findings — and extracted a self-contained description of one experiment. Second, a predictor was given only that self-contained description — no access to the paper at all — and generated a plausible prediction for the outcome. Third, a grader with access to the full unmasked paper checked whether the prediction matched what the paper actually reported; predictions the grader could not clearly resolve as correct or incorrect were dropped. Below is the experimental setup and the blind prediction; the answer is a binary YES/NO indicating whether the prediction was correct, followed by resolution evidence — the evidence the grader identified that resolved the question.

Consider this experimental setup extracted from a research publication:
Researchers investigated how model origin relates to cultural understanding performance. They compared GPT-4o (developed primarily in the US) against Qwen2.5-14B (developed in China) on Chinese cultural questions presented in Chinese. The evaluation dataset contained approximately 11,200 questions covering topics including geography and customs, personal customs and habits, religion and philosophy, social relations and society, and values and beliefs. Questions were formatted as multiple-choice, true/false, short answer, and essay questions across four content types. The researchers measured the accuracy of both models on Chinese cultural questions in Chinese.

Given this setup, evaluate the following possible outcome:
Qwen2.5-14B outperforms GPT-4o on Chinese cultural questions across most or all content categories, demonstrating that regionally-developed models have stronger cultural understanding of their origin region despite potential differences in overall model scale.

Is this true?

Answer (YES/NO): YES